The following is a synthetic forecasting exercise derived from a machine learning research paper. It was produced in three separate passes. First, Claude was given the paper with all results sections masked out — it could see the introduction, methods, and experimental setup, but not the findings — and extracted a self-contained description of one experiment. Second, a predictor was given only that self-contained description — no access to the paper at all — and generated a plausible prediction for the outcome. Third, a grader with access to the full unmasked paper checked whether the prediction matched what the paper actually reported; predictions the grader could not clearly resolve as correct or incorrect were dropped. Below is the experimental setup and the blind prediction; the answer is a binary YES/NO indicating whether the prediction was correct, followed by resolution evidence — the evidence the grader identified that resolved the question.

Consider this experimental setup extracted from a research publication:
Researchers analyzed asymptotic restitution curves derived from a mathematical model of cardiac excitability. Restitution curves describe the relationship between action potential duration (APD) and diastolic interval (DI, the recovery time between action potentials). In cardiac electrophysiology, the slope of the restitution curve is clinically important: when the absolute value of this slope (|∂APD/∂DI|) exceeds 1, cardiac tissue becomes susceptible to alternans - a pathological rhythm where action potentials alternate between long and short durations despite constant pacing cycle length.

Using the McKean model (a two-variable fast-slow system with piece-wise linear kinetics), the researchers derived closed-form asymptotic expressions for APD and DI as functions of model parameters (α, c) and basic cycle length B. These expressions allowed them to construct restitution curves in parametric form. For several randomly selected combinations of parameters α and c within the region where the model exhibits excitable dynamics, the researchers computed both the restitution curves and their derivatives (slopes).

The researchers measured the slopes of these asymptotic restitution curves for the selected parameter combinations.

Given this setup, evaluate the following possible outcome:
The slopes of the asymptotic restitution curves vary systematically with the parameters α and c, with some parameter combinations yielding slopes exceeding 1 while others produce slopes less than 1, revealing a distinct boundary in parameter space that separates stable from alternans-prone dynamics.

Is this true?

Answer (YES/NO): NO